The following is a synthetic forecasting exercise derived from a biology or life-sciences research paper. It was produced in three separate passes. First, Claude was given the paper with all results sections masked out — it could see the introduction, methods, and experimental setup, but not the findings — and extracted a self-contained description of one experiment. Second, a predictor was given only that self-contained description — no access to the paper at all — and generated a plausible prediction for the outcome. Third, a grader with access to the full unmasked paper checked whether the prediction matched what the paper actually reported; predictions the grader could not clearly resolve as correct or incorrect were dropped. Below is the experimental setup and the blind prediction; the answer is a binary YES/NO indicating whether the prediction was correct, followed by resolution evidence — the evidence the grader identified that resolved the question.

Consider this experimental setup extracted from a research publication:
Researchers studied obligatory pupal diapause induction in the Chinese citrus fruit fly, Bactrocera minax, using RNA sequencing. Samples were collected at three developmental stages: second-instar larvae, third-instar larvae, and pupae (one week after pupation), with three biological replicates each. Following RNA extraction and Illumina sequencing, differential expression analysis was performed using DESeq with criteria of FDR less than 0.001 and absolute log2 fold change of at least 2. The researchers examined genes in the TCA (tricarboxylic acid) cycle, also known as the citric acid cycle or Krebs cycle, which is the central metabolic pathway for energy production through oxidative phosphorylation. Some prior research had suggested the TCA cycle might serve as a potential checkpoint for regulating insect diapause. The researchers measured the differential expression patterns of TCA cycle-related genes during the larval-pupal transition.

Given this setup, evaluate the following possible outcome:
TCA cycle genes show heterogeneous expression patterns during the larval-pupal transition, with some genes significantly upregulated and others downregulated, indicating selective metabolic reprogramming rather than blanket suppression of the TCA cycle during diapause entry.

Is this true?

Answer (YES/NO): NO